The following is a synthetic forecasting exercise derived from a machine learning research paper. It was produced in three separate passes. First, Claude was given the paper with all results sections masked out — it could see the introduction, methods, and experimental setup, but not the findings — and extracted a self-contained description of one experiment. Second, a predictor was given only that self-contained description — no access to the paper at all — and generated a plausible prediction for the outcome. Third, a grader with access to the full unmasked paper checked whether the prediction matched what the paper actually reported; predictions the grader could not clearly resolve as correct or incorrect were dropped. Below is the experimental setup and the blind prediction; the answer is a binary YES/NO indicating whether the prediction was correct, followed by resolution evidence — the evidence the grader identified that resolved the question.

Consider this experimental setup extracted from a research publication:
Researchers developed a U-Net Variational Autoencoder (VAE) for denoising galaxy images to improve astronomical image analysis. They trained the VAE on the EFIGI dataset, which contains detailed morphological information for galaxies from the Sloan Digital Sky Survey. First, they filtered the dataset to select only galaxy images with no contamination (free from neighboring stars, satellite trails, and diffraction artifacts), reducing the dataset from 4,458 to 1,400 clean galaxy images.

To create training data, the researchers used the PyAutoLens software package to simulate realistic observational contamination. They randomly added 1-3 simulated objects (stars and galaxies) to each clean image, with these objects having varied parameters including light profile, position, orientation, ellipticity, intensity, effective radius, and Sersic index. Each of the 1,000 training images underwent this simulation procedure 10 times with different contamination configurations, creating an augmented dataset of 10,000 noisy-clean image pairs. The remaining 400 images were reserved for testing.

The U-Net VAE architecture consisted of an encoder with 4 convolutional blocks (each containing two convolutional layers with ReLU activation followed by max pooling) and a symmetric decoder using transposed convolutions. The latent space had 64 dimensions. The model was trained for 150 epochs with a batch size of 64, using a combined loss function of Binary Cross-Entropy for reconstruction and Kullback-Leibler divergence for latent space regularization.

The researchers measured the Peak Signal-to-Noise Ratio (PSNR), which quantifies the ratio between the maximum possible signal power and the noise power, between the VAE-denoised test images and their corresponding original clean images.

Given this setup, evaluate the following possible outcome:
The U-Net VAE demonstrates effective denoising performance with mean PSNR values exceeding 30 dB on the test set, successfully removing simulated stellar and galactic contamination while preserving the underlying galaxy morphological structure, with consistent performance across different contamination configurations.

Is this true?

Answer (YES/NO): YES